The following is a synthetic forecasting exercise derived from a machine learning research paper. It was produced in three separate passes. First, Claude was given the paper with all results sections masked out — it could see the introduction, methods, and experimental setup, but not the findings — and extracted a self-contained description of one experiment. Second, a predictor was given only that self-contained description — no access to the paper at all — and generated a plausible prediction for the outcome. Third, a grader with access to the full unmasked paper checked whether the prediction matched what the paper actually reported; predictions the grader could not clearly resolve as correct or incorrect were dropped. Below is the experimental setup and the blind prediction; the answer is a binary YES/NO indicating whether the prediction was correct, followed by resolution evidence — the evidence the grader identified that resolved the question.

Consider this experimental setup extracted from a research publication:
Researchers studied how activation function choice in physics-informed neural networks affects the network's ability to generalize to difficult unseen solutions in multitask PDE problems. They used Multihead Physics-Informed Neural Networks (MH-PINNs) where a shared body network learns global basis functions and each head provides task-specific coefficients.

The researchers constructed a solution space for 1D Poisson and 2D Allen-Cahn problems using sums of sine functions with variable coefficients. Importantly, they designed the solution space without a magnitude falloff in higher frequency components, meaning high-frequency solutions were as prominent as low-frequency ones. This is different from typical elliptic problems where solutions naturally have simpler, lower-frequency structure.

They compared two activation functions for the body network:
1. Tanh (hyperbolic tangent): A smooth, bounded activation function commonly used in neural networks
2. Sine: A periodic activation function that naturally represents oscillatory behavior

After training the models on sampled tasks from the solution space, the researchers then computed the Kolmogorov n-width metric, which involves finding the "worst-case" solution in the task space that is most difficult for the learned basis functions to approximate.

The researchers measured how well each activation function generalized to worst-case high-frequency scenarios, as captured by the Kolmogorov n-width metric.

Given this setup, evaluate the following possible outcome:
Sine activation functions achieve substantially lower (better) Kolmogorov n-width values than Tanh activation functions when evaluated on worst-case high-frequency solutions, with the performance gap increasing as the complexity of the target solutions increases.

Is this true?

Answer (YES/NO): NO